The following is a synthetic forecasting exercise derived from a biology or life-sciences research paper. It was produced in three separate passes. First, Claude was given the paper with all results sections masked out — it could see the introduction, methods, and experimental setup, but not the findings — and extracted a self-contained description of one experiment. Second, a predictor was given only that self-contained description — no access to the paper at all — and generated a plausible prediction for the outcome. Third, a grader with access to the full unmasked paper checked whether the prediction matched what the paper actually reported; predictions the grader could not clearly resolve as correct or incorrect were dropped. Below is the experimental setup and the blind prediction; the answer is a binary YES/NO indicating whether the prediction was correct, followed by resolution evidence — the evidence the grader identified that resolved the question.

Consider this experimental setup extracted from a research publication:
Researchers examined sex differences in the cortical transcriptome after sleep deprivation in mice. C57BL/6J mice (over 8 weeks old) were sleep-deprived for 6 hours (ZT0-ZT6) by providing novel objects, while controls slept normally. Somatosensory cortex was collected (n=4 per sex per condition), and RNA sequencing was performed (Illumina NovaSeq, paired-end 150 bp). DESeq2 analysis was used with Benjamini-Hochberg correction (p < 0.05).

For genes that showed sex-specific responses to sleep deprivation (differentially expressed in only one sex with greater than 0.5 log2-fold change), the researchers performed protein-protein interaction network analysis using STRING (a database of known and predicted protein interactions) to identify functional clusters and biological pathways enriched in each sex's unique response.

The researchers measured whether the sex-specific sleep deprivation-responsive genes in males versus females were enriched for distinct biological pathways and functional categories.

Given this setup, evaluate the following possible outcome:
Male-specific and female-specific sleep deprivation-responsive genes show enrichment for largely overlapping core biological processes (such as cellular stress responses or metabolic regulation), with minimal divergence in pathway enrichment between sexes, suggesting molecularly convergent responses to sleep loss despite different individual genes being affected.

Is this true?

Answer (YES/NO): NO